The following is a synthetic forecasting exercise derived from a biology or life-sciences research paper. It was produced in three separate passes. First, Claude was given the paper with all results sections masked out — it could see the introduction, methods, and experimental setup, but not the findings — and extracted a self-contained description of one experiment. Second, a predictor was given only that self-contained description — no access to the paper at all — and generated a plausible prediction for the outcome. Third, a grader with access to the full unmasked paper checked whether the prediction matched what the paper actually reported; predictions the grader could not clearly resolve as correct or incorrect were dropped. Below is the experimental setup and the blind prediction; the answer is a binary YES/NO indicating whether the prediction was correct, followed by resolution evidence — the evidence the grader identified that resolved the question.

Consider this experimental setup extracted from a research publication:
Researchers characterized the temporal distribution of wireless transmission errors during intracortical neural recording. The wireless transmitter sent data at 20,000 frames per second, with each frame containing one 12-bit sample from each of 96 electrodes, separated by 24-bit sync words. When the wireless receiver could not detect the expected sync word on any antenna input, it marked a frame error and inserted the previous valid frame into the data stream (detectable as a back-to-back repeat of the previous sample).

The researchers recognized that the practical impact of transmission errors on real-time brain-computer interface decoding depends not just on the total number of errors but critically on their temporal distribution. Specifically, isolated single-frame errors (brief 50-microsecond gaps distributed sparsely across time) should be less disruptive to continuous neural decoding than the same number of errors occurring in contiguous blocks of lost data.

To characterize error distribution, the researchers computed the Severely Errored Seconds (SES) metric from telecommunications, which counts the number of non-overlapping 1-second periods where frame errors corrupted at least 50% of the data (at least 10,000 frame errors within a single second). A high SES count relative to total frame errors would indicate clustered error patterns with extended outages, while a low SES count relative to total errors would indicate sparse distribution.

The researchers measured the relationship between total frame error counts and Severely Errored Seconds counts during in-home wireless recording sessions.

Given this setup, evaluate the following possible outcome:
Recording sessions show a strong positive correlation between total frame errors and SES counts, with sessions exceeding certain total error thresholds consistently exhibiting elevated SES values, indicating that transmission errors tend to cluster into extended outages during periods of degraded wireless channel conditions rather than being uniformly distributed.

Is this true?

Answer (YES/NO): NO